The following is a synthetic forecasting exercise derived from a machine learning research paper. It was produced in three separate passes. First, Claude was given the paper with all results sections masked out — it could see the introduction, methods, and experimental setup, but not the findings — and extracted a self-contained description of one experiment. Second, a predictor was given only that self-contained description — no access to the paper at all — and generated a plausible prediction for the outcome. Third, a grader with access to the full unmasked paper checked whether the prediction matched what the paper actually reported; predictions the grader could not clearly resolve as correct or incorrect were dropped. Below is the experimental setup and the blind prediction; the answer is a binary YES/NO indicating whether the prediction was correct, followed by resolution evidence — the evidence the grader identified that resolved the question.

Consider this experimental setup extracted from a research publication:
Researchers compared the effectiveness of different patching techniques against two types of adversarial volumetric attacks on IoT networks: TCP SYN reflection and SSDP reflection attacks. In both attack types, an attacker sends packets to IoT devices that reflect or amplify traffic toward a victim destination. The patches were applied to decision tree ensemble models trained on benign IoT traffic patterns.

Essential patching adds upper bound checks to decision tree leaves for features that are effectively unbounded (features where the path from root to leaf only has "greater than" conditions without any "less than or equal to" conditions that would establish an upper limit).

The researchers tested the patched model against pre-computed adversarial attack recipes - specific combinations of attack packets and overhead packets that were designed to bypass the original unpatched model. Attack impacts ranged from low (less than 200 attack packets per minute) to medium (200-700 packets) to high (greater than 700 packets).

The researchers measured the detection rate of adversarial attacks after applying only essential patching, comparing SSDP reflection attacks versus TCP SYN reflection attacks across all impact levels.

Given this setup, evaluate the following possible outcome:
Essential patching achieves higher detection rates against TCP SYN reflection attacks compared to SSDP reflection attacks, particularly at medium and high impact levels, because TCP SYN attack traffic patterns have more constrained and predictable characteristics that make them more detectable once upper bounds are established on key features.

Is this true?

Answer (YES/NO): NO